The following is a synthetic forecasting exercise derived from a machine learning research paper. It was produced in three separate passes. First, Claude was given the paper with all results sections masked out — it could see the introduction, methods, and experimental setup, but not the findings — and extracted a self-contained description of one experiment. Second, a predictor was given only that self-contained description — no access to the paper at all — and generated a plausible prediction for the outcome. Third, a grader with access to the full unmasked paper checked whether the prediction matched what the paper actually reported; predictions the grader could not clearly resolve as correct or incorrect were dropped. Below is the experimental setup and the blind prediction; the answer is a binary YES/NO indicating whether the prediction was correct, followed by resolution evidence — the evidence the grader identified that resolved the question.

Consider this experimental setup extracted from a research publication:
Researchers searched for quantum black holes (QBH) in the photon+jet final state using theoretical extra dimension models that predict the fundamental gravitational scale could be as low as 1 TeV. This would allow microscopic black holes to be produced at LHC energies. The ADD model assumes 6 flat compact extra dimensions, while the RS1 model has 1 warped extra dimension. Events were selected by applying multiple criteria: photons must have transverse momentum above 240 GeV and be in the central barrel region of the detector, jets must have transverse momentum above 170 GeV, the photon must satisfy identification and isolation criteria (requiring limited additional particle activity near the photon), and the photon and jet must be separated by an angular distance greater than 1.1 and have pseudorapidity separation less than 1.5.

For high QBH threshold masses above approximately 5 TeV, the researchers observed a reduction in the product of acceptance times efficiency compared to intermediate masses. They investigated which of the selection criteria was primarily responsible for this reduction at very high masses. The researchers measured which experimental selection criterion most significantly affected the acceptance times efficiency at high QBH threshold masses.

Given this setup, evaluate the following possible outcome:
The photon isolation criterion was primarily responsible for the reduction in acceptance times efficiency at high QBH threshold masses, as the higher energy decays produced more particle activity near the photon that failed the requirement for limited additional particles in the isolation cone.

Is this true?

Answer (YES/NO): YES